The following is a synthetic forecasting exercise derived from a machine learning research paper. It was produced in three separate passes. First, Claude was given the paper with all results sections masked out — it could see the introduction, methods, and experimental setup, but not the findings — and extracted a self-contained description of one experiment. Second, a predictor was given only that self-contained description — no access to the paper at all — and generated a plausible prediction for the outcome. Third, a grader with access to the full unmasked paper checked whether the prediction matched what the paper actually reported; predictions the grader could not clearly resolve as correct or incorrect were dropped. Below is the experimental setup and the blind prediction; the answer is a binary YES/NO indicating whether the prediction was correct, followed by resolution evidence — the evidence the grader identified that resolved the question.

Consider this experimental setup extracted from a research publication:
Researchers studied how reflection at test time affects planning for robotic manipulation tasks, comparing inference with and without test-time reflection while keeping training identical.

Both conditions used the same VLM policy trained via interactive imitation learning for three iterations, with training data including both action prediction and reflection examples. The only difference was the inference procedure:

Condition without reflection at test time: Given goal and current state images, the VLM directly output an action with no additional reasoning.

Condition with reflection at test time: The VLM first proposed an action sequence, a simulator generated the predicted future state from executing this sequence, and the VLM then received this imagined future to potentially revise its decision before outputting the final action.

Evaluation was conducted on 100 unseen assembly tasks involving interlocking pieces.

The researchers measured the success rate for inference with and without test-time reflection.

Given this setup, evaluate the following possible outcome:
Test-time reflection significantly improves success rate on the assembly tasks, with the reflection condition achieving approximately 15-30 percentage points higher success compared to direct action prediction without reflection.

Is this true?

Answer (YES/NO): NO